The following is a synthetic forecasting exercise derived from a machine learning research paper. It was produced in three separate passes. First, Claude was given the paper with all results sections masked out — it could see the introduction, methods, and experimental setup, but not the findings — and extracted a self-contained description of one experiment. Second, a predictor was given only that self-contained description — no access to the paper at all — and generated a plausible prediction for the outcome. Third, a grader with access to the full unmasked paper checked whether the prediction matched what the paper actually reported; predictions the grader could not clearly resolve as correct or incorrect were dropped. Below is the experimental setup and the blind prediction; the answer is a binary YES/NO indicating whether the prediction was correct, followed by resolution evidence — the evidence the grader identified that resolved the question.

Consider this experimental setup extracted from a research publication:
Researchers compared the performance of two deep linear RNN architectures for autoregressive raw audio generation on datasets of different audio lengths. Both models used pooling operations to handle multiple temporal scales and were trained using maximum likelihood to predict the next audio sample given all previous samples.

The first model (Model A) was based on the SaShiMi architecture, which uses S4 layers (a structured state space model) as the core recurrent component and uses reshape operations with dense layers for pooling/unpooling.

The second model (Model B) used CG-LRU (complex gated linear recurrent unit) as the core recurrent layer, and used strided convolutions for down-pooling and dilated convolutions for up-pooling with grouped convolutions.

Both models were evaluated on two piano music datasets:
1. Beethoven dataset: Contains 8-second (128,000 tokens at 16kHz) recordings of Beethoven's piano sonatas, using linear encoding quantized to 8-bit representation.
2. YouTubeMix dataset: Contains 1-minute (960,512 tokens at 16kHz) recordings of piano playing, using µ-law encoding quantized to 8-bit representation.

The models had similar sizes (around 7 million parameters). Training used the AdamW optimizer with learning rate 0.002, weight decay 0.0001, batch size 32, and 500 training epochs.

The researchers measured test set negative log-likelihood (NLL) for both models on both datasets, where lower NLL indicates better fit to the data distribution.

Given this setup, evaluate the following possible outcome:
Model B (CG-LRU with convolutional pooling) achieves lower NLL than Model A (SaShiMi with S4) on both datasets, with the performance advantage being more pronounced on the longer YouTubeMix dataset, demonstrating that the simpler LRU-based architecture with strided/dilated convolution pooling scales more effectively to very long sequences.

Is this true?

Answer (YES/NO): NO